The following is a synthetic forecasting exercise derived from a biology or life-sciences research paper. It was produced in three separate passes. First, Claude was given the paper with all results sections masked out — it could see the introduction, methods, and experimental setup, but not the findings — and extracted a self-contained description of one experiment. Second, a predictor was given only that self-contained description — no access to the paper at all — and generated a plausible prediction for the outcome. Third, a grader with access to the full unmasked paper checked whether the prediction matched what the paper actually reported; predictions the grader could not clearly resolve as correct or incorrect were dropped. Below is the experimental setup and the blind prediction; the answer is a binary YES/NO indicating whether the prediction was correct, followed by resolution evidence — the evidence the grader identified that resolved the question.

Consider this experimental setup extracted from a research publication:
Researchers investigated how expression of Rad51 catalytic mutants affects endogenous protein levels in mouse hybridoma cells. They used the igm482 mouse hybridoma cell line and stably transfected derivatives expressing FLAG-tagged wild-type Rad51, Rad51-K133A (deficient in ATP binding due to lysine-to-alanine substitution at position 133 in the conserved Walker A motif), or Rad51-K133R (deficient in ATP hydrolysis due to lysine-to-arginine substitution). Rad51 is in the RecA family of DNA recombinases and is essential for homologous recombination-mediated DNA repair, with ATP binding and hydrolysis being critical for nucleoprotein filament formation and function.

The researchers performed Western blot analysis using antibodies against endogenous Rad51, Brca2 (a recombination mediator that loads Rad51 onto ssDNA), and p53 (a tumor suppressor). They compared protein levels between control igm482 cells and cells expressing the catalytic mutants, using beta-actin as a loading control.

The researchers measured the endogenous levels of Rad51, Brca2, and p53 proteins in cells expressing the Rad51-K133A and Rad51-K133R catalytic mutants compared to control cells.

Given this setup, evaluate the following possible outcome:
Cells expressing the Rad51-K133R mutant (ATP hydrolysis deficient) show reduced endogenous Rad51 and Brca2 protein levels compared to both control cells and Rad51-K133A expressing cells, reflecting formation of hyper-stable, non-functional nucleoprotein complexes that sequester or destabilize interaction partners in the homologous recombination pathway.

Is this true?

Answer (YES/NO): NO